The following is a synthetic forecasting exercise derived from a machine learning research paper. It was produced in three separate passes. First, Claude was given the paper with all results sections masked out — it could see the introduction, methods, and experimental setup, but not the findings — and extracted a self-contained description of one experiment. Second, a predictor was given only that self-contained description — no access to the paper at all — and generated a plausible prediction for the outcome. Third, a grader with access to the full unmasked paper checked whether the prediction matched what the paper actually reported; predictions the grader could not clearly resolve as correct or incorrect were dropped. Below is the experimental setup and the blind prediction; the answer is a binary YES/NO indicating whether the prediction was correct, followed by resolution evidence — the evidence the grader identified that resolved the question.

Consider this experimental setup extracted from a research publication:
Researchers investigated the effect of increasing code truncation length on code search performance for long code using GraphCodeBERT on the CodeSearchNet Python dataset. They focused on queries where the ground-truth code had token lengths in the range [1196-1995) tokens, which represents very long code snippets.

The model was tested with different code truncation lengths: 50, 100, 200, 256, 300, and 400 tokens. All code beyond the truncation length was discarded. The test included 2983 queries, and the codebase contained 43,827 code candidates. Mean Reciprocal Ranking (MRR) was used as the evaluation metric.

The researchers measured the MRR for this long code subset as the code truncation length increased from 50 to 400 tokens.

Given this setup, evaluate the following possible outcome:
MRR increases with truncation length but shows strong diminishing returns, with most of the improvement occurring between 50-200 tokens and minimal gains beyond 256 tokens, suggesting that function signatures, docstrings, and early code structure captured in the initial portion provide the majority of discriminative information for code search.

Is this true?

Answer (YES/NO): YES